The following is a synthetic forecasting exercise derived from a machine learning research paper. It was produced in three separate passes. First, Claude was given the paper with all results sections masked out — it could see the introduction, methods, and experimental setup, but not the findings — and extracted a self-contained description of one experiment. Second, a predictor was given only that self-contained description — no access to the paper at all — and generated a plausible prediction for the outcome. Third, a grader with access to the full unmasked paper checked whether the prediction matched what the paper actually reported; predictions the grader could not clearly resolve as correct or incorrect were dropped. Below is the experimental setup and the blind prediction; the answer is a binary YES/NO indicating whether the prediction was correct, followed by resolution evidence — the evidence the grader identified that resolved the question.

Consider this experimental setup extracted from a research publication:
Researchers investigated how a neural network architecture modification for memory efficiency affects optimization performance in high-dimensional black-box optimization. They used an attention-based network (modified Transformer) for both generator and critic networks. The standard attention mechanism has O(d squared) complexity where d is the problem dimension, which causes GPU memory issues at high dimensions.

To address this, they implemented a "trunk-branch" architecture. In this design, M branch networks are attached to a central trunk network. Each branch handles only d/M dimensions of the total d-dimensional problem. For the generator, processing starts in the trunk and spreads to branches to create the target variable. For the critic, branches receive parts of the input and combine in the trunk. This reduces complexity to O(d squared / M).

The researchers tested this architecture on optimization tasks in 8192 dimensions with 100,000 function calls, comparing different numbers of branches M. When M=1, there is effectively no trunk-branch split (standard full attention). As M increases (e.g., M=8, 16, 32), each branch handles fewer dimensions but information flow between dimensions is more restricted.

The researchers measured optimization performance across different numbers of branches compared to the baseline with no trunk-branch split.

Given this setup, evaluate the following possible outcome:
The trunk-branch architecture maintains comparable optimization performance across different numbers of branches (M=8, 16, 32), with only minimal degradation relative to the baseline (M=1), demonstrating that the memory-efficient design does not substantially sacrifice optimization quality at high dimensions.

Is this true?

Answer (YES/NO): NO